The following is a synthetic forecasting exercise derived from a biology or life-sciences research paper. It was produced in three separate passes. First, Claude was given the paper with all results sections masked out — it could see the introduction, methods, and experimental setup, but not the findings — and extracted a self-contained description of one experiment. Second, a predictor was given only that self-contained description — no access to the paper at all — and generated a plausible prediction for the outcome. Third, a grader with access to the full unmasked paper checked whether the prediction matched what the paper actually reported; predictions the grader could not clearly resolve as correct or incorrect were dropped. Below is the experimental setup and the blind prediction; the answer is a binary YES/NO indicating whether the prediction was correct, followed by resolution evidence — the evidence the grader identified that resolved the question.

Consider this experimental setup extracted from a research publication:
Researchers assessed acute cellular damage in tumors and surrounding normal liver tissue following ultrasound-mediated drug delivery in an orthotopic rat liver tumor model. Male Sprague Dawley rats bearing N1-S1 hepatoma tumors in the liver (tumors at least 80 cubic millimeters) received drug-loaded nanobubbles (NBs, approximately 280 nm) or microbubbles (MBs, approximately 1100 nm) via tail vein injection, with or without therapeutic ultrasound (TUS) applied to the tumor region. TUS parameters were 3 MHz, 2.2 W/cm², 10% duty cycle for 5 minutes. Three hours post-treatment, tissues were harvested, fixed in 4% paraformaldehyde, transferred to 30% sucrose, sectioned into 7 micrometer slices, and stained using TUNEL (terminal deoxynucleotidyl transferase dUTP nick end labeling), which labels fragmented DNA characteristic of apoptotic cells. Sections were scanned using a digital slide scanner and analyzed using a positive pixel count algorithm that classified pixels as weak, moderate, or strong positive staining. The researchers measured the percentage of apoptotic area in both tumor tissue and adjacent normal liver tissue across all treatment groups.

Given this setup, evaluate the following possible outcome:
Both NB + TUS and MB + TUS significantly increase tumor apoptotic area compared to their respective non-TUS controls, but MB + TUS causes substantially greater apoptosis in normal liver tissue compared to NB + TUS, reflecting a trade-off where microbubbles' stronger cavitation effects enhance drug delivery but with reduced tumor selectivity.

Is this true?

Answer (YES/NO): NO